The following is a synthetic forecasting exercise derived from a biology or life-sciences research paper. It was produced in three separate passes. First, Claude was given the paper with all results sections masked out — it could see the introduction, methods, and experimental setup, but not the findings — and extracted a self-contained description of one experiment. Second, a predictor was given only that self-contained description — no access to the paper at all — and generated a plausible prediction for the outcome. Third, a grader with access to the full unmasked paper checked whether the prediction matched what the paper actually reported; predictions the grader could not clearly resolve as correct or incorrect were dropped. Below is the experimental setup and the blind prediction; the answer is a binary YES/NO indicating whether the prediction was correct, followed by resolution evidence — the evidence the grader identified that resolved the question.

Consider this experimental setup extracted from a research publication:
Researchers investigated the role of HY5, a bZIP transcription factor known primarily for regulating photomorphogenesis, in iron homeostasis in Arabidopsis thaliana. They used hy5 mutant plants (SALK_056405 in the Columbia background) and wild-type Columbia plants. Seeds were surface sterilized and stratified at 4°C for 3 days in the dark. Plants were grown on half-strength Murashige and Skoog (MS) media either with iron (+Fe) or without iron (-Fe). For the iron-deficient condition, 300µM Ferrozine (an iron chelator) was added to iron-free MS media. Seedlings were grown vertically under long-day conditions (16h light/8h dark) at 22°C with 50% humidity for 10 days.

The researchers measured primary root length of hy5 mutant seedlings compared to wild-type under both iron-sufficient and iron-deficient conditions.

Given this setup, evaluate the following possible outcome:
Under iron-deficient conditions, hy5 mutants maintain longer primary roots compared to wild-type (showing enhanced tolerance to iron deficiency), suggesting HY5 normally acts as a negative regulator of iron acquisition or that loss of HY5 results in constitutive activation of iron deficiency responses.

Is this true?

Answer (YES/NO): NO